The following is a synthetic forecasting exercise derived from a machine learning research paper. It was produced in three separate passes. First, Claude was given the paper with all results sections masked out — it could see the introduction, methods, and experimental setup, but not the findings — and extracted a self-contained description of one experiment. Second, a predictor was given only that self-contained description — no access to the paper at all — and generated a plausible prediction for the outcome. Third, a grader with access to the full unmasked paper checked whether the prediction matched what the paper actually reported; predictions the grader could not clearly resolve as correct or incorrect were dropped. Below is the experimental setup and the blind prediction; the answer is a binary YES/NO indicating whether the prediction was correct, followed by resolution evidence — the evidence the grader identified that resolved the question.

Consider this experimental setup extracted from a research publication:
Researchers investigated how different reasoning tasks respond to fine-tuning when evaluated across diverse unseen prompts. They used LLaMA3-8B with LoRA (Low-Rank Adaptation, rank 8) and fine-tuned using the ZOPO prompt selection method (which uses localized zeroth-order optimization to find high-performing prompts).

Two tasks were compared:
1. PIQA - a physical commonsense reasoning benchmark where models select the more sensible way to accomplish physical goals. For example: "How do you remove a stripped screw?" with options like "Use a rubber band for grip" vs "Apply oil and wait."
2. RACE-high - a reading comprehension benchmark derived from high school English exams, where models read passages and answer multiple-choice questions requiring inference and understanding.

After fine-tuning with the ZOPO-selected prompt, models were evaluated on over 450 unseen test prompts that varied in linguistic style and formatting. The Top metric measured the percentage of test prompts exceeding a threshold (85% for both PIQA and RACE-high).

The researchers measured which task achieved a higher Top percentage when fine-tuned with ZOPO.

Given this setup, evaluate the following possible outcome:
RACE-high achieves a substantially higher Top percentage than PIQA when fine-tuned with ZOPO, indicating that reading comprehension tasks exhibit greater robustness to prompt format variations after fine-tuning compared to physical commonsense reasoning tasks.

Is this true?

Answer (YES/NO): YES